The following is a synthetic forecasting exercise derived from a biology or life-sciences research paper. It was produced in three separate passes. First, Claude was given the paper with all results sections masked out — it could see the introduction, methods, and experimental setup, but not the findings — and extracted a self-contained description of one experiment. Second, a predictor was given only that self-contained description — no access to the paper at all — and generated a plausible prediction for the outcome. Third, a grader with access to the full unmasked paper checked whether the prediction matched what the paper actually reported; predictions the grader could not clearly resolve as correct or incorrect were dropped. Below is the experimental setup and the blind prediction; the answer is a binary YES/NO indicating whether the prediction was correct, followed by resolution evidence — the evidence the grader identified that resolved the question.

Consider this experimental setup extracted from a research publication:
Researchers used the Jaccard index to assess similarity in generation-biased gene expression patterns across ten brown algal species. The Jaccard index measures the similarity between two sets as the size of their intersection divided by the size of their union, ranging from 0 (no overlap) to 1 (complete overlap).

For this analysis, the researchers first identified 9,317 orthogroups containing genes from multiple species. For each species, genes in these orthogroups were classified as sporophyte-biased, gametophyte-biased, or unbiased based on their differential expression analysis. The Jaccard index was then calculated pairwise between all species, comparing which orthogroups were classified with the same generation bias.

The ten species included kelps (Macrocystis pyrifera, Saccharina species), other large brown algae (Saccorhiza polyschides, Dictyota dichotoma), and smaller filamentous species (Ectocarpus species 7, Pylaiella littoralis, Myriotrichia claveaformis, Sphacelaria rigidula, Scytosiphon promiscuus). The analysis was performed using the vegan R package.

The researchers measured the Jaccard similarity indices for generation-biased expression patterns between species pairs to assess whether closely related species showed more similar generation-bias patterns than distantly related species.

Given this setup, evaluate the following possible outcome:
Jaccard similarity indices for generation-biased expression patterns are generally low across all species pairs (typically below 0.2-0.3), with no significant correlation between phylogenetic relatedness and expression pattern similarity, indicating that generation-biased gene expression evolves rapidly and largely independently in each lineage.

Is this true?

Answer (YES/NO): YES